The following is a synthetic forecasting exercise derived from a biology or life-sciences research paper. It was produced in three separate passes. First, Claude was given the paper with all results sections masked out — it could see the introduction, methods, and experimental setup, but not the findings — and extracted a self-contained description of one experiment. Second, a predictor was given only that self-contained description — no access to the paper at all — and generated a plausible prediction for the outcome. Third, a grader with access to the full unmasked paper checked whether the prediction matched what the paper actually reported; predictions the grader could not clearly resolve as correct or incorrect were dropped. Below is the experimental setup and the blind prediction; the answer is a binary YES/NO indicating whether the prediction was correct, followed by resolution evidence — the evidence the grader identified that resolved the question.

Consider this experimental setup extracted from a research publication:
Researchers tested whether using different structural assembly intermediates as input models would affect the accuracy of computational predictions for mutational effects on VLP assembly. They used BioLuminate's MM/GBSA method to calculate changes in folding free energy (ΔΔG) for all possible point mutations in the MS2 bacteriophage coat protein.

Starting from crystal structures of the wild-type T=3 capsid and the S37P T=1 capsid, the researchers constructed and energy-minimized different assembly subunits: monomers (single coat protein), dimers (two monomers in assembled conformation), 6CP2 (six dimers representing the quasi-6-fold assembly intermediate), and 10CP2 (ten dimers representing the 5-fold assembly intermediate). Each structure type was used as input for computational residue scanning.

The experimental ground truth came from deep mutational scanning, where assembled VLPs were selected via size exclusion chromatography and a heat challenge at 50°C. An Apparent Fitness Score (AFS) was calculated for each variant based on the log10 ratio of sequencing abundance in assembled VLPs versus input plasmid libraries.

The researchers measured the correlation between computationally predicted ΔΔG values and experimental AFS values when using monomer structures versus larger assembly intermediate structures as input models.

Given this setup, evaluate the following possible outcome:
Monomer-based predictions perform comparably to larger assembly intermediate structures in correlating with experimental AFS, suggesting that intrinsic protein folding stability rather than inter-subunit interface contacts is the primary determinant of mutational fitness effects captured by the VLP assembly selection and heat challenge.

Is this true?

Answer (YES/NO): NO